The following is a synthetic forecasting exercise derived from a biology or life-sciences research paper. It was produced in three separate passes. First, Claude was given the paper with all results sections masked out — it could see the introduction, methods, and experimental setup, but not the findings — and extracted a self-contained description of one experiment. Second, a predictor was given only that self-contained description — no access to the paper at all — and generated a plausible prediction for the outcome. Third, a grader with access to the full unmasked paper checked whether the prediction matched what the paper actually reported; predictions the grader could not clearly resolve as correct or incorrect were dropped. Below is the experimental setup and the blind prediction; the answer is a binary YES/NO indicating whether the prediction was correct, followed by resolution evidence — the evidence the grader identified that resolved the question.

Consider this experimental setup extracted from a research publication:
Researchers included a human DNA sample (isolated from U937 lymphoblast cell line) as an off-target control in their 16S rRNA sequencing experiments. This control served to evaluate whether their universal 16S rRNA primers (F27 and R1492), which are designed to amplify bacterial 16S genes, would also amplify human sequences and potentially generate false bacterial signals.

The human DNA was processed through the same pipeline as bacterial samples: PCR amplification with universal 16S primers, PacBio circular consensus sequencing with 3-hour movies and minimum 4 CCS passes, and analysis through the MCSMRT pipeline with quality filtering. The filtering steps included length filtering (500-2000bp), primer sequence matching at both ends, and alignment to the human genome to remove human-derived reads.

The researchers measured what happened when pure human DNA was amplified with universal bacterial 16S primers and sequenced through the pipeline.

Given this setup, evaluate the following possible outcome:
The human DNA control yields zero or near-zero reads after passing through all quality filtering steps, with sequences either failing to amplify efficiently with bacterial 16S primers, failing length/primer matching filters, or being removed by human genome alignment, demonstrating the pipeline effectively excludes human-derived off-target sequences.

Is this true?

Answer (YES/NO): YES